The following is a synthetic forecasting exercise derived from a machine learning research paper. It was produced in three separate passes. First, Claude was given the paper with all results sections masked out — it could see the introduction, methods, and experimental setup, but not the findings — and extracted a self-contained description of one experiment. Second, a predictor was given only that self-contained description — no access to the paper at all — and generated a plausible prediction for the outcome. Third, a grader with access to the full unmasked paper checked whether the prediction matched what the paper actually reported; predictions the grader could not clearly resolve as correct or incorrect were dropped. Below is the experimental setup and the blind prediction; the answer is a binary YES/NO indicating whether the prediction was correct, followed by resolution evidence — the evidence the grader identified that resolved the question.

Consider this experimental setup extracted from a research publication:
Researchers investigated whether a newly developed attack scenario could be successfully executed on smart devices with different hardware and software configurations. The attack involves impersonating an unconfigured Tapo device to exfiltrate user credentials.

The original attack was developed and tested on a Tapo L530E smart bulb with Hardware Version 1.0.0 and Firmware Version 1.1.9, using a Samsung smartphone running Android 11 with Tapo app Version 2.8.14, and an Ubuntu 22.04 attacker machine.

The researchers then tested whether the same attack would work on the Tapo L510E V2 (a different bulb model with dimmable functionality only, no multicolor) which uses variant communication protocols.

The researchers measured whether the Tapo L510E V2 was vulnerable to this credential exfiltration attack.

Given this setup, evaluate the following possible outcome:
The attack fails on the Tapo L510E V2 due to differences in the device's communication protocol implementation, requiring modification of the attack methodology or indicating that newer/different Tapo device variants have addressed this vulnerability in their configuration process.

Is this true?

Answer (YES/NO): NO